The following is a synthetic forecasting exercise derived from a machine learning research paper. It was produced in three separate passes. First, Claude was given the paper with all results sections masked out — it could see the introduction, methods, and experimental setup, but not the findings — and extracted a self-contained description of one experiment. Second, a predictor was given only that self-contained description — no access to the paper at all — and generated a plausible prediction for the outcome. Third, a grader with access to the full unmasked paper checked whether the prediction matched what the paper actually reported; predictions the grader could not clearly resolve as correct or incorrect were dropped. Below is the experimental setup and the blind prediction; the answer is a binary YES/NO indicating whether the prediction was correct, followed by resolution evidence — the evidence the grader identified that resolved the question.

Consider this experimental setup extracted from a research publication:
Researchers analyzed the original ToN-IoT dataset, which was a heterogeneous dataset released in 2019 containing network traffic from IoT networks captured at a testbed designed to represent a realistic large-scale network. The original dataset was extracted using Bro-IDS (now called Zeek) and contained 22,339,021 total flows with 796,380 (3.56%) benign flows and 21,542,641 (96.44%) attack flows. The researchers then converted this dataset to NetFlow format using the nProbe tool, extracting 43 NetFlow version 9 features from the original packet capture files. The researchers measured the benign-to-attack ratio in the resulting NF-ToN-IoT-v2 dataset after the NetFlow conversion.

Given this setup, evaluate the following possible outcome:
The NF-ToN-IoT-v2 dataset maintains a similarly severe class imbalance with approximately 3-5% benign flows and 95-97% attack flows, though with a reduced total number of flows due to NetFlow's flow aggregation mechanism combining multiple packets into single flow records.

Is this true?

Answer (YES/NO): NO